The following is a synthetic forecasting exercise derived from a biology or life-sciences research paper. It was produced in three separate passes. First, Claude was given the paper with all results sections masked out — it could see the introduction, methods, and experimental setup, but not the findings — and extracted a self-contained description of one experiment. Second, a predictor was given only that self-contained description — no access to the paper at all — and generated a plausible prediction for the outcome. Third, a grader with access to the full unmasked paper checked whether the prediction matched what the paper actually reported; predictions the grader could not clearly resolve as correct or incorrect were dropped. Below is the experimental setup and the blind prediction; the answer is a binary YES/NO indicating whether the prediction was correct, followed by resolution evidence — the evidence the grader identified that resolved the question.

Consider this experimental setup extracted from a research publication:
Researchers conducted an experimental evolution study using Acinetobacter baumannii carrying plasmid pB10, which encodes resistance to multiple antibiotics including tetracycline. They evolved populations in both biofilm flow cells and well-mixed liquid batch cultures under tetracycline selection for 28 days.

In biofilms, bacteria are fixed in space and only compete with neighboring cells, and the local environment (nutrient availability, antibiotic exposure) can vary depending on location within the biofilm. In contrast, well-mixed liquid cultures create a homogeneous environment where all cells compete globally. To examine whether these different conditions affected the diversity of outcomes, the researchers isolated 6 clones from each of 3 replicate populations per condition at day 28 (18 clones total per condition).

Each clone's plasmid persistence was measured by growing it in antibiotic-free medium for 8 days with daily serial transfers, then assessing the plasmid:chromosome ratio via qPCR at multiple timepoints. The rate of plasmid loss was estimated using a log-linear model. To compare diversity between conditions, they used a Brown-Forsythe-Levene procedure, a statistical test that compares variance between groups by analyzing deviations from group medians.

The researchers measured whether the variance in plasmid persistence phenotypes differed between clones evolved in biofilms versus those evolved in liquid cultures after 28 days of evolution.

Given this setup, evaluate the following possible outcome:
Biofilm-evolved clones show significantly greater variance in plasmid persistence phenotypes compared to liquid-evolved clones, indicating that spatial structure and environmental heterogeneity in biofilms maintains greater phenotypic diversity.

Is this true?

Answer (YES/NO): YES